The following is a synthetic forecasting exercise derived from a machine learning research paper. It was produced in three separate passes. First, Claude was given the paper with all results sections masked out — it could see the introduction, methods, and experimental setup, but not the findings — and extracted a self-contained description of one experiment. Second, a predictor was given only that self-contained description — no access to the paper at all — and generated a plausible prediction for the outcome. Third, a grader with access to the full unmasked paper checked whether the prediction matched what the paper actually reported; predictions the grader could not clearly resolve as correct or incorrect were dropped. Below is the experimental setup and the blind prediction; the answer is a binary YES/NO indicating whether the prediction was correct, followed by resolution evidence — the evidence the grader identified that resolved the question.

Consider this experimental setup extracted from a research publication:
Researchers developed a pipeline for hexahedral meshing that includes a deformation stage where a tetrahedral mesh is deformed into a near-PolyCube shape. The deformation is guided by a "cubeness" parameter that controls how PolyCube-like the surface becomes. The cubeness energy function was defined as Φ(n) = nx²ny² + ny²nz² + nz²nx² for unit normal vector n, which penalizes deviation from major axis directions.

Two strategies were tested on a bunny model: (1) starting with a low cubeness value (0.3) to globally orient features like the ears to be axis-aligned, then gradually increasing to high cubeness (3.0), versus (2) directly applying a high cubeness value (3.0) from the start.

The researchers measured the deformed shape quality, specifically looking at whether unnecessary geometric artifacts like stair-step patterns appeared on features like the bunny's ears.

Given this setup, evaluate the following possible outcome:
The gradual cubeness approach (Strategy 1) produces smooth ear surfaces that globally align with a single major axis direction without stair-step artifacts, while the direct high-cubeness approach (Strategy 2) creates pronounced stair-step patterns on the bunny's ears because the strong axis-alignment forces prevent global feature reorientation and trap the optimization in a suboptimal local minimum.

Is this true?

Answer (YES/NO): YES